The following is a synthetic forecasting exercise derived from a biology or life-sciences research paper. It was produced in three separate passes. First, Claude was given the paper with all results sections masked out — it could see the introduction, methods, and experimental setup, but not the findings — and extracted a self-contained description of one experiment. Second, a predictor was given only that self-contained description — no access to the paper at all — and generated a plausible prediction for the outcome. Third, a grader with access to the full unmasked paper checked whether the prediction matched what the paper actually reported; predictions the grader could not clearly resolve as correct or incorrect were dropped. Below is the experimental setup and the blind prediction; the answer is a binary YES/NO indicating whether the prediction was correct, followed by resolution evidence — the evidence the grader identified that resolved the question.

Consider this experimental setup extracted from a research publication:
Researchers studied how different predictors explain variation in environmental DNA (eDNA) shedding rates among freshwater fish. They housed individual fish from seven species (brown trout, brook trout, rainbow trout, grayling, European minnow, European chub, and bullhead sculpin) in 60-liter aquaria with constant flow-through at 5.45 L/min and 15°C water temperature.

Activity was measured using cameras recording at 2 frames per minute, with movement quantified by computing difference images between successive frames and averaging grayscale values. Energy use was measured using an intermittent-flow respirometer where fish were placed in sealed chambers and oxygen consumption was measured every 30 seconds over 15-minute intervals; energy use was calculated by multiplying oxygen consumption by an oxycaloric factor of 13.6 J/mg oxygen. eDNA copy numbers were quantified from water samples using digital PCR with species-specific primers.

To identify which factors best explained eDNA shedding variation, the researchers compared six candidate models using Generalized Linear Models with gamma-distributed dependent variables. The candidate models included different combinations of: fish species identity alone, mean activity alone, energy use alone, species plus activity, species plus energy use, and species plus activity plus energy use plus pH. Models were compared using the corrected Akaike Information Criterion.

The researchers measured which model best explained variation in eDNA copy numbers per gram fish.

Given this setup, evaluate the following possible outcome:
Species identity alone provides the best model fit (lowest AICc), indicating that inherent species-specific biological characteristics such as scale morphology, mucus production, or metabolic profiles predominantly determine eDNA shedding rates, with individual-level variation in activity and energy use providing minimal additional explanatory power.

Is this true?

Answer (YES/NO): NO